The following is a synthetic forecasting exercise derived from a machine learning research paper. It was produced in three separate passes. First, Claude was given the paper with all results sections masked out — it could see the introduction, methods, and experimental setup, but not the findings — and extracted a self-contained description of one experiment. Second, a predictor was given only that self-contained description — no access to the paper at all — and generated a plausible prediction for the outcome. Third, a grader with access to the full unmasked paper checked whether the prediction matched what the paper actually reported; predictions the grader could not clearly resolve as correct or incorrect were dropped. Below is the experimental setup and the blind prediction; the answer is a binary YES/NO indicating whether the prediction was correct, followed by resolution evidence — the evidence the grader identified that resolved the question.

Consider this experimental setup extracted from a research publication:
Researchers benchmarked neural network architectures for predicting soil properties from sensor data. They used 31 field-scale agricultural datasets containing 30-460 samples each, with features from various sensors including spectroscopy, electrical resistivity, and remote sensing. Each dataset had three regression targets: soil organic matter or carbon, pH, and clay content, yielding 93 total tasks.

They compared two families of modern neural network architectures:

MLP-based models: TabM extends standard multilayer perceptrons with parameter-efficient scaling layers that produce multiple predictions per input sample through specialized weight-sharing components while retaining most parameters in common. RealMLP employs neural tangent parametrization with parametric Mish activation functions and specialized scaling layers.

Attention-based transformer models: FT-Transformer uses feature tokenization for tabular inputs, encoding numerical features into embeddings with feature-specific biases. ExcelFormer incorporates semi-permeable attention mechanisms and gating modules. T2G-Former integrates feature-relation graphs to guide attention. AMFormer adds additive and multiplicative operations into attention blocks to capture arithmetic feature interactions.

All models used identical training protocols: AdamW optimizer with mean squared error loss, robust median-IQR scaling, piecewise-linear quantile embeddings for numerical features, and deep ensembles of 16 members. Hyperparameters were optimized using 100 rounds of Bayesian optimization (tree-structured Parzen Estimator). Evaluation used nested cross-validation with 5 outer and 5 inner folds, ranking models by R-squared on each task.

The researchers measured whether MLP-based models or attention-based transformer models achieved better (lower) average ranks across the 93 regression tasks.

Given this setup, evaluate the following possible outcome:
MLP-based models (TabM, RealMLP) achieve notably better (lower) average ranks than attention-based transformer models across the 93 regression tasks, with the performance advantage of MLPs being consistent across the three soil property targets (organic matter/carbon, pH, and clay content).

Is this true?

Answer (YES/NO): NO